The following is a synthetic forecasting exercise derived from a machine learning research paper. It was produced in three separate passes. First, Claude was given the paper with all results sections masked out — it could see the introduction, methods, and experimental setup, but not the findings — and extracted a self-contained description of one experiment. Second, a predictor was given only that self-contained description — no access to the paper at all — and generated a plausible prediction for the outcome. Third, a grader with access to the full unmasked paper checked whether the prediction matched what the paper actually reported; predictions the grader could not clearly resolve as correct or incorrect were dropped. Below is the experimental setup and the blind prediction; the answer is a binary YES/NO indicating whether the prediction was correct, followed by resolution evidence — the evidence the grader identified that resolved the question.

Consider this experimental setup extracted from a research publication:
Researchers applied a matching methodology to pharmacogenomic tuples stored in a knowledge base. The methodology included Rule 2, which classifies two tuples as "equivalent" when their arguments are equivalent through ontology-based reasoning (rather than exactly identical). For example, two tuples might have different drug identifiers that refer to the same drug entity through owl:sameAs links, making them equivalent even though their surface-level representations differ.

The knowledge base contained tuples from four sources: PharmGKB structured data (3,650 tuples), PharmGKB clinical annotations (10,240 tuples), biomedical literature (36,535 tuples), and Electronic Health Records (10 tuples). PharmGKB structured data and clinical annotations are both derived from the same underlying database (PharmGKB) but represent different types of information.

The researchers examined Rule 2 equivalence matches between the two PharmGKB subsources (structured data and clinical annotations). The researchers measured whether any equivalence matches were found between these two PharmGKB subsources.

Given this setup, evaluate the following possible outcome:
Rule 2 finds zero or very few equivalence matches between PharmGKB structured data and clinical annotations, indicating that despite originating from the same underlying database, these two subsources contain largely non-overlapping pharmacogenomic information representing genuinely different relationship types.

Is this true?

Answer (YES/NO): YES